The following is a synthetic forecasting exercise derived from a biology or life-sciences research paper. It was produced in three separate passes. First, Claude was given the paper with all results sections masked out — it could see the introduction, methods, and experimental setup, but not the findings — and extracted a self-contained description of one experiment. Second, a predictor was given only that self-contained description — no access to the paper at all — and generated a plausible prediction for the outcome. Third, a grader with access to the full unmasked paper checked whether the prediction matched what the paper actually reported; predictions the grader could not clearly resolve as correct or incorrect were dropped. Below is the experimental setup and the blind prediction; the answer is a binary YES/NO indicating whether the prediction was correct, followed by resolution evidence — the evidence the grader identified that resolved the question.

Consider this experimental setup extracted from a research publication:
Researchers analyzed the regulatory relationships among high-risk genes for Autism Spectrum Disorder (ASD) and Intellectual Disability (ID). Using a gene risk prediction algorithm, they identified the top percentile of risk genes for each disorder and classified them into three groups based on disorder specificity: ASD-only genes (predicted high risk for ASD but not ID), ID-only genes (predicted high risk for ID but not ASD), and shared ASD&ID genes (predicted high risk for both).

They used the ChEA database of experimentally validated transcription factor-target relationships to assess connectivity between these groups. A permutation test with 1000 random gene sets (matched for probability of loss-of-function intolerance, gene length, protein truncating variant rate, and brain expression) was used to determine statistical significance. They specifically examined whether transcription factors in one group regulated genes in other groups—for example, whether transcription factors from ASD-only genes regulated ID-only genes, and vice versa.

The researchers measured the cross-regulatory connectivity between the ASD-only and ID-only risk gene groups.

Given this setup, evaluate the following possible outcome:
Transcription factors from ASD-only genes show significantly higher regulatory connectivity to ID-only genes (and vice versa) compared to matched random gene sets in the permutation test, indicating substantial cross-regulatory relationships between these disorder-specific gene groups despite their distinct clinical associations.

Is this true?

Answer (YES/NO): NO